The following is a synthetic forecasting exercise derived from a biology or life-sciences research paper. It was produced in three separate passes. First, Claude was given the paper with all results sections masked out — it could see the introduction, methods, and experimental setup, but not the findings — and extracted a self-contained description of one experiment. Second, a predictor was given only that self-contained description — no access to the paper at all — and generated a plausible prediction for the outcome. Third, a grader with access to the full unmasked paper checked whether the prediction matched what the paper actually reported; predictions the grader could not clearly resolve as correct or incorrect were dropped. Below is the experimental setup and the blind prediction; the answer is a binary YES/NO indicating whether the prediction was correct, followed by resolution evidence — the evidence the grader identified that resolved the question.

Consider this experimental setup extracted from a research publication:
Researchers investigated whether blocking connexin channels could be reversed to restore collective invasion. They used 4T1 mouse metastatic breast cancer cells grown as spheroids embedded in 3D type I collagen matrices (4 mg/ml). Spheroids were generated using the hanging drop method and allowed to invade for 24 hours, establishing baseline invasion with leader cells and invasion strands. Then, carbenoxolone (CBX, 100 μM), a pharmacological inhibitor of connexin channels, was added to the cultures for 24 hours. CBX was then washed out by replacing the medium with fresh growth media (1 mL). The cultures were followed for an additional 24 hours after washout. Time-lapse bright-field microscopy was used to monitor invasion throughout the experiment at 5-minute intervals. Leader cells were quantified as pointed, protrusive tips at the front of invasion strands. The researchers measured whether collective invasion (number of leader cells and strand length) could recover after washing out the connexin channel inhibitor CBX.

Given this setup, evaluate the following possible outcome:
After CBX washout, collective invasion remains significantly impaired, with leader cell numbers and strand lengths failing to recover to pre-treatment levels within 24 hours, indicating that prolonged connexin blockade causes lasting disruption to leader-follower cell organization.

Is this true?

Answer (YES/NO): NO